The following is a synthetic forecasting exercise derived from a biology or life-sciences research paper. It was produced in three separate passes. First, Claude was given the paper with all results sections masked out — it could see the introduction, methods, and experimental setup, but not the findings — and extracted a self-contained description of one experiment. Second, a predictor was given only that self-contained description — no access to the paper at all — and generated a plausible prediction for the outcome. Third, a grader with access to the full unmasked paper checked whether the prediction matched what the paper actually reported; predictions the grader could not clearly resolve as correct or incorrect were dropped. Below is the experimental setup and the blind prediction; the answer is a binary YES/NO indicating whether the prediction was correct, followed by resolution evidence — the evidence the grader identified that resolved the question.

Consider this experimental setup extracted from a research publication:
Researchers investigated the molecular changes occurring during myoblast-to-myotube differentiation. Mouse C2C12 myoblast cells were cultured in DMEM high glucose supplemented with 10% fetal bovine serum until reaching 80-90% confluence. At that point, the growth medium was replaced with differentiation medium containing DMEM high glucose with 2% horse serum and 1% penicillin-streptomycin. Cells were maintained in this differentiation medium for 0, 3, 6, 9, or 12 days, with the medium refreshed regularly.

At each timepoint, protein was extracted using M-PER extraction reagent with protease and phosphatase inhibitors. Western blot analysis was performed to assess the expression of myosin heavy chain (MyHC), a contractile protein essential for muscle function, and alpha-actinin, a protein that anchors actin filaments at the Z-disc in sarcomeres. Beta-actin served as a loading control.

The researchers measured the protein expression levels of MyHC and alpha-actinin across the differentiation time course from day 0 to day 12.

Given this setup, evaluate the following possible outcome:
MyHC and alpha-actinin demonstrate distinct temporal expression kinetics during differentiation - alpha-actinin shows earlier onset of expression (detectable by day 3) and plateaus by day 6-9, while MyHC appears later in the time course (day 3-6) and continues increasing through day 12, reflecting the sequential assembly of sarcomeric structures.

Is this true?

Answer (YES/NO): NO